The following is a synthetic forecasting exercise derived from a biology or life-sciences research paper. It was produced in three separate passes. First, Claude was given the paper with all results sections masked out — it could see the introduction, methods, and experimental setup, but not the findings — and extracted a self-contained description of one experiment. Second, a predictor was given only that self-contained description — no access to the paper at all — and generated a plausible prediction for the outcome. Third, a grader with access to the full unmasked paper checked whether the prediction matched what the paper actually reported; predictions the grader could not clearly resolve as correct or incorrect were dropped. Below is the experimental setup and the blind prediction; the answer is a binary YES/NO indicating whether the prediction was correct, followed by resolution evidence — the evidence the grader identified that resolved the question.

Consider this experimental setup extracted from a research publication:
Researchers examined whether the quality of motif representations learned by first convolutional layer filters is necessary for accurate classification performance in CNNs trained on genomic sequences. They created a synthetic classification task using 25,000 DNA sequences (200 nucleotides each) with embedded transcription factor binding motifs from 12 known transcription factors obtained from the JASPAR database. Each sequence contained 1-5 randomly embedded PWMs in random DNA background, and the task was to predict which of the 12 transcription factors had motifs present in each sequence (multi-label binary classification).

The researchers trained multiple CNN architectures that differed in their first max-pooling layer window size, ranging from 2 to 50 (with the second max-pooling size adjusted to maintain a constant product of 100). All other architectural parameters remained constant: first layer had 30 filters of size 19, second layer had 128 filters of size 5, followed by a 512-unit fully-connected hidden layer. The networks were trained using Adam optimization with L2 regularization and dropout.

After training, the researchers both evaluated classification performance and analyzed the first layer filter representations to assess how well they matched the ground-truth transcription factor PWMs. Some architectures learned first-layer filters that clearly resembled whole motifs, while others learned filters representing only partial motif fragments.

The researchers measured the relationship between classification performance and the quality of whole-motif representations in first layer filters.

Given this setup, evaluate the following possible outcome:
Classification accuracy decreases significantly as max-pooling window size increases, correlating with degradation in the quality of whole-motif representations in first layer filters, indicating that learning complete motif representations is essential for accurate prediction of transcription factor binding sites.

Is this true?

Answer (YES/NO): NO